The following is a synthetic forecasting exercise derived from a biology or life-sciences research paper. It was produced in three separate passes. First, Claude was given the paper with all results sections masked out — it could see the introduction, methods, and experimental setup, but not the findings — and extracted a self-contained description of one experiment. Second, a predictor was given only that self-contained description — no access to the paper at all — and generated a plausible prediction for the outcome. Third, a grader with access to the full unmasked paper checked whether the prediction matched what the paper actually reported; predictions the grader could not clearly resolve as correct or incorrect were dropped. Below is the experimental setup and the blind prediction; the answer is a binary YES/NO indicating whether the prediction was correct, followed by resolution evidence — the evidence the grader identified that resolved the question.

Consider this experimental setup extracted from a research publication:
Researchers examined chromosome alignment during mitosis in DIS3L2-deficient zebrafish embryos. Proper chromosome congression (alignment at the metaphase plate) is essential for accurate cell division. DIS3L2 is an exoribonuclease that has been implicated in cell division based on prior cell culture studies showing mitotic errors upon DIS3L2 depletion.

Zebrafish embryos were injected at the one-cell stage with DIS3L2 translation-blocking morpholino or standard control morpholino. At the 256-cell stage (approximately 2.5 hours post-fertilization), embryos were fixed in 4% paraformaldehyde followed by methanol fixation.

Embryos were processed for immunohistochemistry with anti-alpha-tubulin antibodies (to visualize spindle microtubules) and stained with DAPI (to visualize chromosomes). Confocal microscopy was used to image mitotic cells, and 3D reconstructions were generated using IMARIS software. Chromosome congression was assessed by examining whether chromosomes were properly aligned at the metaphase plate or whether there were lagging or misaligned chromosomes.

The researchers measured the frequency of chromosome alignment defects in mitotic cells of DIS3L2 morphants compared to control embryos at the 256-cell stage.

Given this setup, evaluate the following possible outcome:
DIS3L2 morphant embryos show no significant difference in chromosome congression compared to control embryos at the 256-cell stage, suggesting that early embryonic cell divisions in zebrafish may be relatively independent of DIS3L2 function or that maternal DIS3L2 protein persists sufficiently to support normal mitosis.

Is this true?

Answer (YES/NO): NO